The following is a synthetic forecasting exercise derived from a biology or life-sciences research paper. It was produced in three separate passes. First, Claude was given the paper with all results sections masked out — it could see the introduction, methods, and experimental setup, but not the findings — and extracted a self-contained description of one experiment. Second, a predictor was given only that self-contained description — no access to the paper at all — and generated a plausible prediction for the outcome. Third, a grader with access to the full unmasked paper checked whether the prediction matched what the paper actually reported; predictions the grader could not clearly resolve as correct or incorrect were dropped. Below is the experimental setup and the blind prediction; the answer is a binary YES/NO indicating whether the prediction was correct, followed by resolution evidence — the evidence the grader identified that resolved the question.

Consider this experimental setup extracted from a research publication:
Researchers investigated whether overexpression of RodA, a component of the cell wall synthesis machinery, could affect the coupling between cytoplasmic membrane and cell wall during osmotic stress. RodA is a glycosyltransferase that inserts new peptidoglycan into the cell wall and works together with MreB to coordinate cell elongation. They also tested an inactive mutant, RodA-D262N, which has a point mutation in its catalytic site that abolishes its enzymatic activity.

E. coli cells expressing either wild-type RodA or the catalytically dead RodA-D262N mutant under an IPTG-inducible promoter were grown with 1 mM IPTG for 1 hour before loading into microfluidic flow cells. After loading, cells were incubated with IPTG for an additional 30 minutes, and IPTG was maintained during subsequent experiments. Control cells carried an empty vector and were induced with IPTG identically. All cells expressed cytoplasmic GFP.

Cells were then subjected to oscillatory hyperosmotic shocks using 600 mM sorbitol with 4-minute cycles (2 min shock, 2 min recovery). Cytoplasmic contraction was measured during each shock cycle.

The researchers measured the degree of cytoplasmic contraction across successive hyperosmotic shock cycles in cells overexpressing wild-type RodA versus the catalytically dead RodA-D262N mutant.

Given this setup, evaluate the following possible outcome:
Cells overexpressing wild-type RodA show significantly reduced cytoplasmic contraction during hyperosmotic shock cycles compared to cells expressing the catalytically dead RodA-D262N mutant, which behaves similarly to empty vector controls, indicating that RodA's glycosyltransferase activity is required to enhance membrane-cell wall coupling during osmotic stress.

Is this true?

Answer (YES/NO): NO